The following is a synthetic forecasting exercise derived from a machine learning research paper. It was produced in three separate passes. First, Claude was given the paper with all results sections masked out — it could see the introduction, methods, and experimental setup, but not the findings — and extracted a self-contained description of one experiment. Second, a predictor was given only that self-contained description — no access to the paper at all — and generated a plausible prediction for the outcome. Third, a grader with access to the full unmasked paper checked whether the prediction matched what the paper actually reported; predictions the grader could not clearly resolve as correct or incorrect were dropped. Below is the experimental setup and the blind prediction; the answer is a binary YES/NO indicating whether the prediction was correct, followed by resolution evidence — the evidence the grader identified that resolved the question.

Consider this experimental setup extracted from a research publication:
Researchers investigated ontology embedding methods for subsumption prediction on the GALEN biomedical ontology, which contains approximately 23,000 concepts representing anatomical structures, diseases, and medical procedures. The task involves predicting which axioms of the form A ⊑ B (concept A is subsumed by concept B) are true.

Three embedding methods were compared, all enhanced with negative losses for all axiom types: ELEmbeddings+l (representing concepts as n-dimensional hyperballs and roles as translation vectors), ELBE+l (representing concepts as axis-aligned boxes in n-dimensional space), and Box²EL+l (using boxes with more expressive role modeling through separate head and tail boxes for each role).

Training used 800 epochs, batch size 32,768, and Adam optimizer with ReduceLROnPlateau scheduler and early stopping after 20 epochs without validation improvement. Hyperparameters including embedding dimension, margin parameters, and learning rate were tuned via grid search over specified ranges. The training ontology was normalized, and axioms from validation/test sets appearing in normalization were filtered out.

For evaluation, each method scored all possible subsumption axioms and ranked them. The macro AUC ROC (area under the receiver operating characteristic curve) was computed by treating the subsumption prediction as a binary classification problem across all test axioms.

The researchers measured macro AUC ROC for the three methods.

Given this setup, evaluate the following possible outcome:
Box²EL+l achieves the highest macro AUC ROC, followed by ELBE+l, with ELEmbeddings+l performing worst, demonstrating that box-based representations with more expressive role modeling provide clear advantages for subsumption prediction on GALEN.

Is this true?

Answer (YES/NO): NO